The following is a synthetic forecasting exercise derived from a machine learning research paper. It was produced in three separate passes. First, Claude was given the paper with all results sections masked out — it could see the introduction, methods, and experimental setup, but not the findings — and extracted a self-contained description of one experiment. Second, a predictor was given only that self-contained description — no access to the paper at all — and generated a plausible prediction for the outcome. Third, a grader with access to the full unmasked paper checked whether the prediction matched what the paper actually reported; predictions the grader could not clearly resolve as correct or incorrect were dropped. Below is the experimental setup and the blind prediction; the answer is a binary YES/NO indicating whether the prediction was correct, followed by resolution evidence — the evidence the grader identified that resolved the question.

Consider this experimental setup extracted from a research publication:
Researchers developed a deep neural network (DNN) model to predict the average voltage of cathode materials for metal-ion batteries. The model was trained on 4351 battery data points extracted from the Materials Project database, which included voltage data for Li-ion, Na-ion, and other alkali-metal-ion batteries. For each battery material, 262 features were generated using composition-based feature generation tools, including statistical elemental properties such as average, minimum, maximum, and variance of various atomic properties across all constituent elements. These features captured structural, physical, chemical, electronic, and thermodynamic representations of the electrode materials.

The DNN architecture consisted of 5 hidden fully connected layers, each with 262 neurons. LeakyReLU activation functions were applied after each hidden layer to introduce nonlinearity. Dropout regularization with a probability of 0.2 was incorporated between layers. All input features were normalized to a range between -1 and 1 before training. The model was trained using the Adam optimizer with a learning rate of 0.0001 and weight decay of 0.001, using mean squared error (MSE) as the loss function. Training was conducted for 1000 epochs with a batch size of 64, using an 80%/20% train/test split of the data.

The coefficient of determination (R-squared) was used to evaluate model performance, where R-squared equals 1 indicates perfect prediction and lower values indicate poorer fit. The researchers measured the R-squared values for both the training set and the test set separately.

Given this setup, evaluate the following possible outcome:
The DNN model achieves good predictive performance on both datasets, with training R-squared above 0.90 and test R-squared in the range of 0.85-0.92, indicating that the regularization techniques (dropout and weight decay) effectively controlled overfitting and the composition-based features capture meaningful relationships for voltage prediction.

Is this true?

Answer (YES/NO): YES